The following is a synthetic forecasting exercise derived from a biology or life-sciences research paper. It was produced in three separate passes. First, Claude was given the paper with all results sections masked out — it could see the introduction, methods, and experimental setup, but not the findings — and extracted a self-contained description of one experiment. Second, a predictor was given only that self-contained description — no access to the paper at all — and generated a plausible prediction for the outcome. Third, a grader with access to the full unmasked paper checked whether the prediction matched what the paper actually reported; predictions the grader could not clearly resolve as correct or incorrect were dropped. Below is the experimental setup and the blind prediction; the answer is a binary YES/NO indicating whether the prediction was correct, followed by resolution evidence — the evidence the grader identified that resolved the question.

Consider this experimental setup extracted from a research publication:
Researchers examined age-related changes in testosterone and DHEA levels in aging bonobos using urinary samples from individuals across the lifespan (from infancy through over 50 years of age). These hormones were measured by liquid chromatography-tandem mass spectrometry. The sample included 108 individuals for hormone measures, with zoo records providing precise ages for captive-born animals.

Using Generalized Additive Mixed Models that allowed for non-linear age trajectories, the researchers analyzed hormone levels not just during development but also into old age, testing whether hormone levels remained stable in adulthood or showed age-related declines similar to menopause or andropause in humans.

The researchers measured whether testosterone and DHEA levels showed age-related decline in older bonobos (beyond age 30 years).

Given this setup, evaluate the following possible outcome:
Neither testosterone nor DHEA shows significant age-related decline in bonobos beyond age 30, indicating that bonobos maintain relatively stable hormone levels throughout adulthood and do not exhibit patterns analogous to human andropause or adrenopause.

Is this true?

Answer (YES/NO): NO